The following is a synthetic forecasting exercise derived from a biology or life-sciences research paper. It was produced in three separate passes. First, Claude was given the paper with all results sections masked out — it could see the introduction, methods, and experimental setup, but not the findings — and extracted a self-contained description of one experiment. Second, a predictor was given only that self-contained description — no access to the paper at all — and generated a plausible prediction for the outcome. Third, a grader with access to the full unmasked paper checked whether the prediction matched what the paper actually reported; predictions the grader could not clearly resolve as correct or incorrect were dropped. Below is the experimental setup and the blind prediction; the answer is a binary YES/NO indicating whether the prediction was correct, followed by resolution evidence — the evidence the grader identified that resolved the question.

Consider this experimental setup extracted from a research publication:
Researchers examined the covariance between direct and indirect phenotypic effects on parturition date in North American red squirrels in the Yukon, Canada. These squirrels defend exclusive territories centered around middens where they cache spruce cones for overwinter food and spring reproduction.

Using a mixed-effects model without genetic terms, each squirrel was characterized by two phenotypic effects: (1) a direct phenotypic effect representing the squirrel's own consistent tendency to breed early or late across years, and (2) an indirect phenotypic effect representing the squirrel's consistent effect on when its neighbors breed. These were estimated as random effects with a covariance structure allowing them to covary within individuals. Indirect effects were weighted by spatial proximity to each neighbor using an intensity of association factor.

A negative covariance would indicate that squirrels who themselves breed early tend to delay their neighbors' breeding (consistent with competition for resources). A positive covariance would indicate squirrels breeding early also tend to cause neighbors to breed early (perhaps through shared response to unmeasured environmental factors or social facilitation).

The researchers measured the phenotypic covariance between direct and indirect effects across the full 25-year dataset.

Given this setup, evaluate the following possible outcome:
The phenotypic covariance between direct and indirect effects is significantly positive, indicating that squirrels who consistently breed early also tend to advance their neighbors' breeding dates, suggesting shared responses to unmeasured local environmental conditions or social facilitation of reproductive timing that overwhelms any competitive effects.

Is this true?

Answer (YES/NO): NO